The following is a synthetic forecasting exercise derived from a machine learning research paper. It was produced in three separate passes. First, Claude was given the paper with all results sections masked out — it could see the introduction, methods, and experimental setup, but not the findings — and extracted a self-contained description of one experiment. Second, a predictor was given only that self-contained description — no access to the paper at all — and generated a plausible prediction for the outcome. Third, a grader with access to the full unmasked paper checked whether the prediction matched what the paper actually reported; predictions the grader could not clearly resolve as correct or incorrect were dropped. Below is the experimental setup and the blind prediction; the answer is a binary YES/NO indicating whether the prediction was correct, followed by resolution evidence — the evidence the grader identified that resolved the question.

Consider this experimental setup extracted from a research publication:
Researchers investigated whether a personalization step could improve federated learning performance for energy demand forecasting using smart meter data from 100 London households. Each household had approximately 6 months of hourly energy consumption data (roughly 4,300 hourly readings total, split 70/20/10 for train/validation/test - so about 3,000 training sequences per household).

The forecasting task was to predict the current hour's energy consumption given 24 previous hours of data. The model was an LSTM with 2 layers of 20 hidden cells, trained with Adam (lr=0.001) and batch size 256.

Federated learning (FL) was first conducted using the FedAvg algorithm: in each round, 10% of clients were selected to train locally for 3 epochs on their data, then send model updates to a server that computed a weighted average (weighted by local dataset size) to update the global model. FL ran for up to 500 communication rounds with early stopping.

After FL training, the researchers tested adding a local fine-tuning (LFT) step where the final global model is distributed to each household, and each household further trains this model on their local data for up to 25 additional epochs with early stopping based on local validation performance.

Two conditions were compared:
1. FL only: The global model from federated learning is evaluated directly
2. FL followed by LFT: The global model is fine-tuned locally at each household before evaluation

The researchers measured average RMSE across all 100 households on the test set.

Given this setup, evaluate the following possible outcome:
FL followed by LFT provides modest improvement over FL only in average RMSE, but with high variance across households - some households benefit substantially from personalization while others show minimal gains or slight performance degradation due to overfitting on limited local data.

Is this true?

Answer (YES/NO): NO